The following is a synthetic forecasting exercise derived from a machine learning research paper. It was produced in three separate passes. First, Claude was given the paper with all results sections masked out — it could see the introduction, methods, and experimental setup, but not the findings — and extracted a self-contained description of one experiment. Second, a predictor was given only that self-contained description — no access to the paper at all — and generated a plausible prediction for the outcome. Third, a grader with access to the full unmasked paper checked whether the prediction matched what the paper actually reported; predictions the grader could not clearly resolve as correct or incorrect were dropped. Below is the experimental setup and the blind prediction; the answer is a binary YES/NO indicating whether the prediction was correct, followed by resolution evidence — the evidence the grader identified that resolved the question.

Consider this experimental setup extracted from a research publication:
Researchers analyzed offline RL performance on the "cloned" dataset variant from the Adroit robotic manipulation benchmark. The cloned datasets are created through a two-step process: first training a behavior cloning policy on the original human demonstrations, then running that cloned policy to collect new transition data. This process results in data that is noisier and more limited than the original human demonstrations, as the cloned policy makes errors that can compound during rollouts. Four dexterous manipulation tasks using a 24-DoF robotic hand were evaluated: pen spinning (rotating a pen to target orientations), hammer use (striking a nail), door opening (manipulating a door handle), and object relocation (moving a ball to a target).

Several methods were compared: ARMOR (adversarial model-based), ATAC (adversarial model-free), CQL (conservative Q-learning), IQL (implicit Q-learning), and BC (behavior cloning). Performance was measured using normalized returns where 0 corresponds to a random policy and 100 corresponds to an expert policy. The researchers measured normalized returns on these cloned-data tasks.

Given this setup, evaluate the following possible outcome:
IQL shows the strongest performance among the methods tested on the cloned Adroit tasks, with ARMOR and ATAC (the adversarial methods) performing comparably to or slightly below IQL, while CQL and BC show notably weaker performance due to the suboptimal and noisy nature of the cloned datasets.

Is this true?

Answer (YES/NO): NO